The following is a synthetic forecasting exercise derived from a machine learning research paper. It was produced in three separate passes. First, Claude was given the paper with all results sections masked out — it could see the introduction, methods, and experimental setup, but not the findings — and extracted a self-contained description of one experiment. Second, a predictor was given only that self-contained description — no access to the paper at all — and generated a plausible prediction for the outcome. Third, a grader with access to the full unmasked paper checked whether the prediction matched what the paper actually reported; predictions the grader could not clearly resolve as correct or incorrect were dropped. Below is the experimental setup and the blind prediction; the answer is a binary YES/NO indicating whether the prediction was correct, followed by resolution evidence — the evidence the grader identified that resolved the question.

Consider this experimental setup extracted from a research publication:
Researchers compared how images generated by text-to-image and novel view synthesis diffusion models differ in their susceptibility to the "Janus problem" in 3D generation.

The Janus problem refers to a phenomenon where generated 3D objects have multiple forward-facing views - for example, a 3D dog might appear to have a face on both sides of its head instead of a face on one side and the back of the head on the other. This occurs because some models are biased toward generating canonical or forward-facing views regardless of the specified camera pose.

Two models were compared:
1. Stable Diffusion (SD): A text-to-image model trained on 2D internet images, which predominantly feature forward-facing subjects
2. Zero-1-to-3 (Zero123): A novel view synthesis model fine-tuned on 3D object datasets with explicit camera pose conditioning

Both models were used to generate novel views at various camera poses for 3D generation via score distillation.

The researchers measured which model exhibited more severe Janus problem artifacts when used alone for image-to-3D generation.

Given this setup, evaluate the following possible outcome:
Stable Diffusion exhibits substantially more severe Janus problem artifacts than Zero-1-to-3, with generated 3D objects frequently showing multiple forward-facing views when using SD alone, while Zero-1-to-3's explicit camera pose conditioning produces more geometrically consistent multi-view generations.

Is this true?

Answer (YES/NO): YES